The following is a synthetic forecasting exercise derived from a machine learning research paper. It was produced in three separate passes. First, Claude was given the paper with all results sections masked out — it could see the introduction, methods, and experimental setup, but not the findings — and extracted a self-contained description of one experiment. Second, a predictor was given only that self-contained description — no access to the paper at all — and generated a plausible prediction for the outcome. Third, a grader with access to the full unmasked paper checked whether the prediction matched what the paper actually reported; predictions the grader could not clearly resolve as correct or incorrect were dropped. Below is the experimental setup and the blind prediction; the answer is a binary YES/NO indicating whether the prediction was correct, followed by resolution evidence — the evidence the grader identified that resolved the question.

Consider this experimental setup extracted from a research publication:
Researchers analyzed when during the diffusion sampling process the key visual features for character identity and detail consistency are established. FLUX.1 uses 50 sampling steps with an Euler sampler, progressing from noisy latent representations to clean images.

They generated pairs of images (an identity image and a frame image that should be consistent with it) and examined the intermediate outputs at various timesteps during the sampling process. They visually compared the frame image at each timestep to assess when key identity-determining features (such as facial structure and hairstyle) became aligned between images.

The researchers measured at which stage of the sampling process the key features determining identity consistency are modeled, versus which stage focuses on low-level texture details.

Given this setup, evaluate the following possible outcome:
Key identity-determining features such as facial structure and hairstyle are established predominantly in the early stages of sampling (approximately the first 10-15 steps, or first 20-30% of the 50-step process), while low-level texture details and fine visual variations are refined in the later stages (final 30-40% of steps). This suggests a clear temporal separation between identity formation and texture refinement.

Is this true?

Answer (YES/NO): NO